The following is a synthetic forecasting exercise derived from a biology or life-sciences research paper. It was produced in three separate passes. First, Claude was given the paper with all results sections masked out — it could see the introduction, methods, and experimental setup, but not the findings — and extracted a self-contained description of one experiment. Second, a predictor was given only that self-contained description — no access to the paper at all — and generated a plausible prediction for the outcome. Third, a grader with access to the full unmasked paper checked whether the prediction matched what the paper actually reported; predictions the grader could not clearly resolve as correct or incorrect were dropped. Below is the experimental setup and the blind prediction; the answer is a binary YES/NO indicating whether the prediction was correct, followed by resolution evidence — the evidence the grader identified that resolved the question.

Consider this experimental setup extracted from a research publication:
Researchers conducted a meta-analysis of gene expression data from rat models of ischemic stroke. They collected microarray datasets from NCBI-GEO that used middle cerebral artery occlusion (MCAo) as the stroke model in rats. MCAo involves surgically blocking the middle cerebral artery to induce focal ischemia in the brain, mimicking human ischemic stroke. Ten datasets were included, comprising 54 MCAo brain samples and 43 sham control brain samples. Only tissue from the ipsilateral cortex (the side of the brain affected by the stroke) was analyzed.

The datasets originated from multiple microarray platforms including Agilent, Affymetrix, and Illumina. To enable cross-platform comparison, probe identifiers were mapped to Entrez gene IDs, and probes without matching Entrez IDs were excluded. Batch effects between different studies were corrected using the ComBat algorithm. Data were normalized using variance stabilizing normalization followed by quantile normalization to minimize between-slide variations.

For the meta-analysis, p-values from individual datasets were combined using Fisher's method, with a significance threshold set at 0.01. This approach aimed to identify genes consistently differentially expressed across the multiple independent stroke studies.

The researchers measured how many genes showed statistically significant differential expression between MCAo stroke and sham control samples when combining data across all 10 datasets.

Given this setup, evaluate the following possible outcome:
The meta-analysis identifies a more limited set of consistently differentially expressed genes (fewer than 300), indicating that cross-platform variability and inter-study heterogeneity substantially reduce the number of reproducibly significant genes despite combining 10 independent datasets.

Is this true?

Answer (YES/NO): NO